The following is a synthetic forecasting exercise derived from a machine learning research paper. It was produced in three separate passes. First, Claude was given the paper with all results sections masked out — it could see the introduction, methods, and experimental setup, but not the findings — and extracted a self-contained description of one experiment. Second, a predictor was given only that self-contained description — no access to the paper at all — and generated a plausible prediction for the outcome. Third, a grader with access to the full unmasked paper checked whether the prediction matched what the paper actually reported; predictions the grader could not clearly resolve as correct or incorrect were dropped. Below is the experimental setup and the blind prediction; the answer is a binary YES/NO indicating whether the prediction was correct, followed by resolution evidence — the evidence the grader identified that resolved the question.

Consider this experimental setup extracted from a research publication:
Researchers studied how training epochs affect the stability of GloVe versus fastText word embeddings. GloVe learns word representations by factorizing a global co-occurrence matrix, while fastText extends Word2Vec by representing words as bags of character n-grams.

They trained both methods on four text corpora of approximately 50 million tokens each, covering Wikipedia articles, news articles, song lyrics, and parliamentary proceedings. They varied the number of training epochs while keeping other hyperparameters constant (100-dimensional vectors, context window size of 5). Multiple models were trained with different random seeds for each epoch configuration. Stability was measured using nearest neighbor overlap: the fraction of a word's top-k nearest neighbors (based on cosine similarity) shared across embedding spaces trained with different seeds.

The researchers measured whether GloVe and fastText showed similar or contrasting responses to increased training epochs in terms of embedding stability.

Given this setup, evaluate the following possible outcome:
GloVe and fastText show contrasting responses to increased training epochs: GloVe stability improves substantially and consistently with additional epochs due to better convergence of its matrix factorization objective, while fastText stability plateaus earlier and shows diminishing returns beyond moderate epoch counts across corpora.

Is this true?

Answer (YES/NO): NO